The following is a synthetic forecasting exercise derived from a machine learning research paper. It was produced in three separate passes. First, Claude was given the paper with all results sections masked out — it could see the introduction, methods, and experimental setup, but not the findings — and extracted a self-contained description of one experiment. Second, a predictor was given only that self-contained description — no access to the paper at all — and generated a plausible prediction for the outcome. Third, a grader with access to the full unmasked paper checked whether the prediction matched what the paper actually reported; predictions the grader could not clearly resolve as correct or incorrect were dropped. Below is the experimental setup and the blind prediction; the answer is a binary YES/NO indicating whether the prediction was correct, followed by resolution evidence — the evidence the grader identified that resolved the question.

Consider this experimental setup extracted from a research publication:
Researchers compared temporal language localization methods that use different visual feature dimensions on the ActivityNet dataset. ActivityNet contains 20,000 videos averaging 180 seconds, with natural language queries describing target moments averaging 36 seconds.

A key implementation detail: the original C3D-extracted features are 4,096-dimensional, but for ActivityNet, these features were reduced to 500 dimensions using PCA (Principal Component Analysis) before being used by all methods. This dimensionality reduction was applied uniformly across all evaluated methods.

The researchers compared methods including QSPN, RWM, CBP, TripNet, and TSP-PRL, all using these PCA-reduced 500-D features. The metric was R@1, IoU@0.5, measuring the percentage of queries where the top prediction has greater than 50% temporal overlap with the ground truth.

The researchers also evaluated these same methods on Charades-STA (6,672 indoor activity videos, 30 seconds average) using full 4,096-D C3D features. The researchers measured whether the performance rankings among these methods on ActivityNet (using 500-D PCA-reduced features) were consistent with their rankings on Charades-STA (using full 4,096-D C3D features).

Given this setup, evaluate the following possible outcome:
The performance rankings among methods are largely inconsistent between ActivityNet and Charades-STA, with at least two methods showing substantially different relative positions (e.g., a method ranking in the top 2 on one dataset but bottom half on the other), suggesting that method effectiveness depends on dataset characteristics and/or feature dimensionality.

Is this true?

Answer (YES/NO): YES